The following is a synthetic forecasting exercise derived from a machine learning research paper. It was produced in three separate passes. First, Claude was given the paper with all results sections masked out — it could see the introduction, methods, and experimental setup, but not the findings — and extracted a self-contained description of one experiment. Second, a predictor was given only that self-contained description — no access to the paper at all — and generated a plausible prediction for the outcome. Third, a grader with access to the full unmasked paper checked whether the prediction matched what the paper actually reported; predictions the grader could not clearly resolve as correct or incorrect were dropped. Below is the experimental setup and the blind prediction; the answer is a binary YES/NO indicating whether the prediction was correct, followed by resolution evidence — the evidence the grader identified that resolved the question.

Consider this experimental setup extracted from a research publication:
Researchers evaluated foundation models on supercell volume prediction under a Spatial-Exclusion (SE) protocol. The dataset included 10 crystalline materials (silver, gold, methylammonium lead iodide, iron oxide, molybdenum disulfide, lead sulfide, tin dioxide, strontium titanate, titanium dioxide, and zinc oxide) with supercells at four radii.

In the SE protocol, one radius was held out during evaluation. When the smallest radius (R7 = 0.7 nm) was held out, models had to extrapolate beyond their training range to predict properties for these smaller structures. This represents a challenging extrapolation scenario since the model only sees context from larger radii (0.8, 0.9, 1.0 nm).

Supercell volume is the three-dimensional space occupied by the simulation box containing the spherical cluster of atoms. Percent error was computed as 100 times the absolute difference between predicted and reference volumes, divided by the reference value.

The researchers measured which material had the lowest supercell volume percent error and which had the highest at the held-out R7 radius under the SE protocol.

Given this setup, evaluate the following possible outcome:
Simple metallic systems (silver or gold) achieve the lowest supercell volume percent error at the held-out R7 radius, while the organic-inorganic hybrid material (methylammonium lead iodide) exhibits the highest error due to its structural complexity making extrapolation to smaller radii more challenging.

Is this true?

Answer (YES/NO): NO